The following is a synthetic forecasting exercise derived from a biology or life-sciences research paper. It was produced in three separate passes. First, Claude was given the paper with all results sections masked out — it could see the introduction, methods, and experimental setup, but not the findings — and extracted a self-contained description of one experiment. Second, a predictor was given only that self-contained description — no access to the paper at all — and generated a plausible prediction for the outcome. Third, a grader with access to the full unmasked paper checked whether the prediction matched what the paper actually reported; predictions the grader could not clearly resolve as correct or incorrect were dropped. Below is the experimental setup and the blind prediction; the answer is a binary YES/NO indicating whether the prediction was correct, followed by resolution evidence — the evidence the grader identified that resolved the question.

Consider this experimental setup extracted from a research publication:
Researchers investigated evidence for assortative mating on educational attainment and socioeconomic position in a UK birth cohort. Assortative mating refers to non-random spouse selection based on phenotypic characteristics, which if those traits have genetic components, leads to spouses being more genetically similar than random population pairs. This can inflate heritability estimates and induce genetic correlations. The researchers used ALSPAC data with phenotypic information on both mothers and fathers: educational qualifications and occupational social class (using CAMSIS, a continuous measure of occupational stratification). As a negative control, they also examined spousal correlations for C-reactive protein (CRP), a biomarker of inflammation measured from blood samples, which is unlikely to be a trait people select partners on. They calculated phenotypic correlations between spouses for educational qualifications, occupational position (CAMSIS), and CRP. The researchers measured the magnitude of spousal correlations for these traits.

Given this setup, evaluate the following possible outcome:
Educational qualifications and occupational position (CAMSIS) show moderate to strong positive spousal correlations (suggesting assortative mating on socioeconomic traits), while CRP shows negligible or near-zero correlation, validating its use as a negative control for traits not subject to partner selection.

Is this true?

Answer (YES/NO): YES